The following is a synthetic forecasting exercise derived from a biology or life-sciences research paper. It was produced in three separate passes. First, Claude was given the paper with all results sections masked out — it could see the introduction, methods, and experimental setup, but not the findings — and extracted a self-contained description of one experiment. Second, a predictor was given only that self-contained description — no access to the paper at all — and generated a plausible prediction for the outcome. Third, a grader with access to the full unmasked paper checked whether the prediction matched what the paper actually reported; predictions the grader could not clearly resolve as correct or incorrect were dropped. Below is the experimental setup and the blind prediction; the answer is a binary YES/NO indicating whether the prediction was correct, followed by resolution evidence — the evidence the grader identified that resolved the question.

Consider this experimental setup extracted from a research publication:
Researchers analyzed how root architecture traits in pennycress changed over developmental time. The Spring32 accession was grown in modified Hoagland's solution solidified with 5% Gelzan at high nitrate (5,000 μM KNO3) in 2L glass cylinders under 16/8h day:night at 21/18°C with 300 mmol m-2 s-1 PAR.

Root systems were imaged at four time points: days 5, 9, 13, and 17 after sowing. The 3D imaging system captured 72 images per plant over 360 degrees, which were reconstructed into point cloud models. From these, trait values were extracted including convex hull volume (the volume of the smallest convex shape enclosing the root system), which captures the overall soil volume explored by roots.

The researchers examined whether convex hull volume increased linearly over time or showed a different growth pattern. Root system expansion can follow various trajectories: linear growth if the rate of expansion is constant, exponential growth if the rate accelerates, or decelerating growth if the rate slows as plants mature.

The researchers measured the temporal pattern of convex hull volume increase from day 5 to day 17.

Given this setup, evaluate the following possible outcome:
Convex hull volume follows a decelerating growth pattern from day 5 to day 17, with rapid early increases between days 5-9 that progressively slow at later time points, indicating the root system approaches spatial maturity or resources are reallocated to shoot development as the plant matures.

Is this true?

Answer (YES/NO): NO